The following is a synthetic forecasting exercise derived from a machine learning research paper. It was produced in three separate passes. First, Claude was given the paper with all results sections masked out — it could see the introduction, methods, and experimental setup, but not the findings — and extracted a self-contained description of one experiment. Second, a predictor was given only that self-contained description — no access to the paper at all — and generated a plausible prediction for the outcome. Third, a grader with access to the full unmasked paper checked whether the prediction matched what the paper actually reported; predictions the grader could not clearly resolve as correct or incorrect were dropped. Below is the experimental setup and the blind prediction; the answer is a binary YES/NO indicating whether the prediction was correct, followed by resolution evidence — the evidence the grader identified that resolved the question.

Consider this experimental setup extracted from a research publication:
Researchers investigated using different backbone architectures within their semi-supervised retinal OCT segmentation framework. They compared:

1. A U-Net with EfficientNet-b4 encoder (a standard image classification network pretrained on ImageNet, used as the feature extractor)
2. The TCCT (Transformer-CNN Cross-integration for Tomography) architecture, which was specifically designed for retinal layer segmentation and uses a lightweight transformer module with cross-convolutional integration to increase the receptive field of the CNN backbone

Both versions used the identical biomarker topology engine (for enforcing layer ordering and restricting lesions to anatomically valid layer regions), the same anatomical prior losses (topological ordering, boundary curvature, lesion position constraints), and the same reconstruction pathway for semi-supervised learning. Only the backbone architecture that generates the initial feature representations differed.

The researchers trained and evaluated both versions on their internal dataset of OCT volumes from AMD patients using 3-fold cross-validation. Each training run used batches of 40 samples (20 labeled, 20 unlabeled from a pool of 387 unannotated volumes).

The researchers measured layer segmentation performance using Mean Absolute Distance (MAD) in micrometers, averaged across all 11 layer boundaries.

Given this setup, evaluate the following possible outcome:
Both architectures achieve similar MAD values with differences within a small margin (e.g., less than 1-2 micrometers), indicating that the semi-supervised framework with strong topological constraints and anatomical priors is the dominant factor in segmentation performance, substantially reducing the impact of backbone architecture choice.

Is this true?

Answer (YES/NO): NO